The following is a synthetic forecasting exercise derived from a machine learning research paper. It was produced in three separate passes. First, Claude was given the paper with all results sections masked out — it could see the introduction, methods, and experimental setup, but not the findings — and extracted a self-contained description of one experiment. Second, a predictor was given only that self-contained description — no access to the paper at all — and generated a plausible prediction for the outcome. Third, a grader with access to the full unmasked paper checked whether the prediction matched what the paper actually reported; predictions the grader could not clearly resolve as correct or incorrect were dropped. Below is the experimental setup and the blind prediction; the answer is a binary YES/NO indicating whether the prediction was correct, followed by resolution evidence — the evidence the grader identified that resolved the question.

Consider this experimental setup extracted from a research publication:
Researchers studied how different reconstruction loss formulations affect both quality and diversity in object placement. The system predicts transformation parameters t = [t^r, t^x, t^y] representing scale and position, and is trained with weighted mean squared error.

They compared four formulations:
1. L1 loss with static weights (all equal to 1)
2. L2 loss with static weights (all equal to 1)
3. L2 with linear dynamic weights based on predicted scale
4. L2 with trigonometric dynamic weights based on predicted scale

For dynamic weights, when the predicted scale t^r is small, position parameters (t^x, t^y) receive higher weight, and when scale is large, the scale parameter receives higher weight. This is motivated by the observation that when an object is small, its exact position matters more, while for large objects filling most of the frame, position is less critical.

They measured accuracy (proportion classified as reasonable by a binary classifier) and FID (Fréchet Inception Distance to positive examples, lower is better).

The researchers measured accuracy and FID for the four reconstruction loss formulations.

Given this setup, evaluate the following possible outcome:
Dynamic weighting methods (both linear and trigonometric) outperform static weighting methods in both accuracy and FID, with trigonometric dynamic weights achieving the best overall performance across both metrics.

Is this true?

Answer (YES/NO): YES